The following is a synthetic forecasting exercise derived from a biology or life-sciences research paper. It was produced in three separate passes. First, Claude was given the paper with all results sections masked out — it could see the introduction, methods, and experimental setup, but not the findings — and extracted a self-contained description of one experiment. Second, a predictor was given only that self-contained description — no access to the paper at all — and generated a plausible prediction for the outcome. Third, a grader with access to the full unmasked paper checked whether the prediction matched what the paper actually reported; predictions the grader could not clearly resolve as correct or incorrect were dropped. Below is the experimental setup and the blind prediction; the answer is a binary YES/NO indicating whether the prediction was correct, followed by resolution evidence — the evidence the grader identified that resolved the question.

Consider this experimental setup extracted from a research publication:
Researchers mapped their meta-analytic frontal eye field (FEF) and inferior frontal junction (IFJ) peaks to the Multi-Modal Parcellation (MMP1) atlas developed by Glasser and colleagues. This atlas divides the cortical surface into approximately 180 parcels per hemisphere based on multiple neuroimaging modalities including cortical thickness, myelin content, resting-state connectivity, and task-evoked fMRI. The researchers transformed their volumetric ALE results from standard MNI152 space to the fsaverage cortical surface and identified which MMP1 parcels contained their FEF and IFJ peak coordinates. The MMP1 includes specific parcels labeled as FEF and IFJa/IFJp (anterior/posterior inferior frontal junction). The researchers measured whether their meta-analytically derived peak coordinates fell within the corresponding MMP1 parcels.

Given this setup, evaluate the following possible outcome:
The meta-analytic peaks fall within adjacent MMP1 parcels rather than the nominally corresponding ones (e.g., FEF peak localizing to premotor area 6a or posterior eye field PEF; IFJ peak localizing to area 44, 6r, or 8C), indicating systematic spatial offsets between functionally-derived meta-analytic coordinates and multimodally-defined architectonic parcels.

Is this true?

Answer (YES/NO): YES